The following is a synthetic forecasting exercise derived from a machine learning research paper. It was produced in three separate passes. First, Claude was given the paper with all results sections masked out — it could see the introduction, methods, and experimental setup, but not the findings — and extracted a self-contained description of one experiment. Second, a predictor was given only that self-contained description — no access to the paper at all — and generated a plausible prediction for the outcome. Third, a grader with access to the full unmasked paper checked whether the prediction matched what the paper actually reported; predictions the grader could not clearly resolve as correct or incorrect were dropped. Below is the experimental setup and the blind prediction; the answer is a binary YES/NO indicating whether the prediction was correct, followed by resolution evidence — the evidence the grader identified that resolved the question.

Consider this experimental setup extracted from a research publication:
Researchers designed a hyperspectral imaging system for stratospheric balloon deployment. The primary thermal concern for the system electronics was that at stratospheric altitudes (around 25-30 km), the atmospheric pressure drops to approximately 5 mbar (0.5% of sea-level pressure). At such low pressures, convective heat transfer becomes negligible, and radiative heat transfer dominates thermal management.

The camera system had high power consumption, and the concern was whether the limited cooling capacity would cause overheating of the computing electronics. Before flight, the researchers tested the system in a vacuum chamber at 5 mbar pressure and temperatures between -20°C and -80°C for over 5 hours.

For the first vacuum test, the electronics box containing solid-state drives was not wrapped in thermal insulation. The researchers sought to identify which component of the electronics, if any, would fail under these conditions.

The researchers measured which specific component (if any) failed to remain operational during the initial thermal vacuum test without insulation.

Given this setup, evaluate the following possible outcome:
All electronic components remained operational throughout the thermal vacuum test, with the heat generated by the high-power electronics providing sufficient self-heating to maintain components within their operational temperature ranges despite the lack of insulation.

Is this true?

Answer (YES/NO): NO